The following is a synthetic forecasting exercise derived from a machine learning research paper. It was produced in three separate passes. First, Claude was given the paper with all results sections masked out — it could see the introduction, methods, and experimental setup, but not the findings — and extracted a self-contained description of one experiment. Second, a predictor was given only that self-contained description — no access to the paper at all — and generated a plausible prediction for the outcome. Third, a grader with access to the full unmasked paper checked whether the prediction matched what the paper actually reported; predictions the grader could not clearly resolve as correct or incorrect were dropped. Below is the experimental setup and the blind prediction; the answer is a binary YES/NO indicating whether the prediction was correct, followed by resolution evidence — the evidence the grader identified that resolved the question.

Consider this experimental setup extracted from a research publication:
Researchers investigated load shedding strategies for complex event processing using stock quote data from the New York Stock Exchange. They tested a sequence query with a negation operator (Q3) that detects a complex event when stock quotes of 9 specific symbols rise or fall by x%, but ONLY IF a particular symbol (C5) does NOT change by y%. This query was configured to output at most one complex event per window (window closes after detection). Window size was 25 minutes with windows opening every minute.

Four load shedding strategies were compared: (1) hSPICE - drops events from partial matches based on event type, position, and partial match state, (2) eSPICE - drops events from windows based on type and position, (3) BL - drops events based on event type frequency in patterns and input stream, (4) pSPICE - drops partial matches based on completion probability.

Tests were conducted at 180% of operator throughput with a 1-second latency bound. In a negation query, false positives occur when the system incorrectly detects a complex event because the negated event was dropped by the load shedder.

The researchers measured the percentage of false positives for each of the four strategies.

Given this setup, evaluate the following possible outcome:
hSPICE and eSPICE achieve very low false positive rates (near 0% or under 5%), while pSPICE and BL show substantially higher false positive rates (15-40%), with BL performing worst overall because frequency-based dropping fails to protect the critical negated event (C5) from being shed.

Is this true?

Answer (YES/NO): NO